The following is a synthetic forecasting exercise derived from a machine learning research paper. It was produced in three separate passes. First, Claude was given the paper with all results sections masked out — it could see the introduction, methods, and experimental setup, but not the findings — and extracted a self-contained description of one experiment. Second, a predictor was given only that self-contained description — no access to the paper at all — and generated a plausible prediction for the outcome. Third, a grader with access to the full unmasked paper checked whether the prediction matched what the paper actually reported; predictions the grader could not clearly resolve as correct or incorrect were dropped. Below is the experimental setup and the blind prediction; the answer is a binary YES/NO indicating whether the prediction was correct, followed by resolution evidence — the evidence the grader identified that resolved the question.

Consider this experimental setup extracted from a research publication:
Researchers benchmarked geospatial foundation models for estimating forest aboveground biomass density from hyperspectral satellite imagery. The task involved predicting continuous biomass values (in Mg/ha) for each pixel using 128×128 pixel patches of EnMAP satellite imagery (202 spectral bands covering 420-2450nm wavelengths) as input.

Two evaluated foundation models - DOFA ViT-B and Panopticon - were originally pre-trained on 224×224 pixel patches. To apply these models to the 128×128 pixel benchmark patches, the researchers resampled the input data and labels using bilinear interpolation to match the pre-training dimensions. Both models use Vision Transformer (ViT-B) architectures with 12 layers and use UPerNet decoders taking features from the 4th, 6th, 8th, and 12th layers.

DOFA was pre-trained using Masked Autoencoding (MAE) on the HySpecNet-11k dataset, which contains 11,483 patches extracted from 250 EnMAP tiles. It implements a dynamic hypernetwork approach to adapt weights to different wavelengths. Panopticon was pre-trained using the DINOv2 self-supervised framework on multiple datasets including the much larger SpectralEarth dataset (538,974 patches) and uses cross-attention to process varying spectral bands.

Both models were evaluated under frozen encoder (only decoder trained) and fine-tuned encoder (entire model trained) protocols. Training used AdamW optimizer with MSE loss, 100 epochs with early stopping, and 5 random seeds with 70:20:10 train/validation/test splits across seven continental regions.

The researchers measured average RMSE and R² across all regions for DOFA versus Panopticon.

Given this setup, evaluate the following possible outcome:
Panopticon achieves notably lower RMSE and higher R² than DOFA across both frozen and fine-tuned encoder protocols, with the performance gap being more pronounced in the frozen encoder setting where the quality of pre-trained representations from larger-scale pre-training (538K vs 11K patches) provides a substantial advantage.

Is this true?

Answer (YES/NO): YES